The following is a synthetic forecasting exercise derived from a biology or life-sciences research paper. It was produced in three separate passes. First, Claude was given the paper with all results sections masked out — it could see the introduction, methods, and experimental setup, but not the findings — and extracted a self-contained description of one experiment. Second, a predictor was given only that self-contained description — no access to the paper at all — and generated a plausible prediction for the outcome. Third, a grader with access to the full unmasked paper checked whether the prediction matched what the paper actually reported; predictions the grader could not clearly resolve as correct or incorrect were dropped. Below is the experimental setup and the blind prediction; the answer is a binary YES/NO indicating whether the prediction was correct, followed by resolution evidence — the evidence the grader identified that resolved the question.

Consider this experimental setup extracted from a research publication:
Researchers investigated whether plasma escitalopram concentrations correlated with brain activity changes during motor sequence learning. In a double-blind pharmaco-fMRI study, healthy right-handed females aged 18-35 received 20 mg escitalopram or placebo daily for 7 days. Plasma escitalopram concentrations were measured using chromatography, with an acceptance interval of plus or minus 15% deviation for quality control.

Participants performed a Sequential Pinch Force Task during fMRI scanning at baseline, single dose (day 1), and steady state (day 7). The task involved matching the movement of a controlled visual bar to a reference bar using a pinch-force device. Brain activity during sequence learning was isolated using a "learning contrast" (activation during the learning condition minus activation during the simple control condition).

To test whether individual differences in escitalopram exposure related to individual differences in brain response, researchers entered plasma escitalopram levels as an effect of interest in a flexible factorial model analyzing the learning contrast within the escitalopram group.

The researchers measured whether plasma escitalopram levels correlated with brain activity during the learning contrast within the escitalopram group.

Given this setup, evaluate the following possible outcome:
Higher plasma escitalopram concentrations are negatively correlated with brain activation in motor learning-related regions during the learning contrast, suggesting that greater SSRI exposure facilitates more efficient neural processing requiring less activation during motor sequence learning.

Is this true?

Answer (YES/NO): YES